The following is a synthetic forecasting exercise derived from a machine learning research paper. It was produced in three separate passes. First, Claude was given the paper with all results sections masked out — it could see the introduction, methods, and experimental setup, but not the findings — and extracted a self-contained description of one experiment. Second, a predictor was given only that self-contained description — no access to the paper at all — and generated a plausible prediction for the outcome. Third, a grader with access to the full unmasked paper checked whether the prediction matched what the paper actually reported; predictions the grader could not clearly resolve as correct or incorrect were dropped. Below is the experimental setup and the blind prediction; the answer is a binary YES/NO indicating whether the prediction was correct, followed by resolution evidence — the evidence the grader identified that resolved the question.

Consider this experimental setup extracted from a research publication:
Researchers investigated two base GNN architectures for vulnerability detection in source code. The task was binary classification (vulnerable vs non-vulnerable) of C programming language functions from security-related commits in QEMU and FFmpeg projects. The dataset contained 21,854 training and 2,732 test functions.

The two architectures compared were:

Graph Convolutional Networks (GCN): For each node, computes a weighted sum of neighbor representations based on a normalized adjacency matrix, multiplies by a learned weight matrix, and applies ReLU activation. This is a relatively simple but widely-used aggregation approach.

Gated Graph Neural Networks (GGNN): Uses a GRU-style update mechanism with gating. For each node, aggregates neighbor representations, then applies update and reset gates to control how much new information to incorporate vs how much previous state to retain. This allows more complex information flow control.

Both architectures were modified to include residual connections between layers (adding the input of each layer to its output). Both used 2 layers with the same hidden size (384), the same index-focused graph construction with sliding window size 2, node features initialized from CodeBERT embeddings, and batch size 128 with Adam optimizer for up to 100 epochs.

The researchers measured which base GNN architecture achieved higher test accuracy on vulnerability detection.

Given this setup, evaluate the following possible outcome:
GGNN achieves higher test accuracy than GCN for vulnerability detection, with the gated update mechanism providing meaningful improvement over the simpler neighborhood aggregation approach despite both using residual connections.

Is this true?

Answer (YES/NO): NO